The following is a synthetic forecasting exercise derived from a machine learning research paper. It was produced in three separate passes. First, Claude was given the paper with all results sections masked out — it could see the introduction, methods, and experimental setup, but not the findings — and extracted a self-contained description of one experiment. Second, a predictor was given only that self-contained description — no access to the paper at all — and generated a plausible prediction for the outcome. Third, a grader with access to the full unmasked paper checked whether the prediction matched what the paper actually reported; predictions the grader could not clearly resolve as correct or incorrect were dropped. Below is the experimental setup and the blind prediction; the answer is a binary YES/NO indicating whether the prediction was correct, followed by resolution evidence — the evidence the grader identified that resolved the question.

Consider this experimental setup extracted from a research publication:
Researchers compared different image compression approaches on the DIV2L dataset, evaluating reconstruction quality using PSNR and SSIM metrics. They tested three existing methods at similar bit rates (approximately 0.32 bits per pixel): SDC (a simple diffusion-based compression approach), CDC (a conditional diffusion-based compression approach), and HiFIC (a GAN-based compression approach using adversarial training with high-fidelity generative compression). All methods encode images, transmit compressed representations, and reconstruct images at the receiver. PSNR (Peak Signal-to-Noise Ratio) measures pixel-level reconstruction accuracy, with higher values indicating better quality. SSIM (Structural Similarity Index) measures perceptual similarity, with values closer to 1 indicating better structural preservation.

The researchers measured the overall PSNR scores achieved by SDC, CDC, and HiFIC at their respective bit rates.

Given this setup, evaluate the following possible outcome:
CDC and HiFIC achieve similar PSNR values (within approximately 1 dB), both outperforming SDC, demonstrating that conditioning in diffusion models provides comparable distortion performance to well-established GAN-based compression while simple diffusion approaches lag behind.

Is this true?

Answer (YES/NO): NO